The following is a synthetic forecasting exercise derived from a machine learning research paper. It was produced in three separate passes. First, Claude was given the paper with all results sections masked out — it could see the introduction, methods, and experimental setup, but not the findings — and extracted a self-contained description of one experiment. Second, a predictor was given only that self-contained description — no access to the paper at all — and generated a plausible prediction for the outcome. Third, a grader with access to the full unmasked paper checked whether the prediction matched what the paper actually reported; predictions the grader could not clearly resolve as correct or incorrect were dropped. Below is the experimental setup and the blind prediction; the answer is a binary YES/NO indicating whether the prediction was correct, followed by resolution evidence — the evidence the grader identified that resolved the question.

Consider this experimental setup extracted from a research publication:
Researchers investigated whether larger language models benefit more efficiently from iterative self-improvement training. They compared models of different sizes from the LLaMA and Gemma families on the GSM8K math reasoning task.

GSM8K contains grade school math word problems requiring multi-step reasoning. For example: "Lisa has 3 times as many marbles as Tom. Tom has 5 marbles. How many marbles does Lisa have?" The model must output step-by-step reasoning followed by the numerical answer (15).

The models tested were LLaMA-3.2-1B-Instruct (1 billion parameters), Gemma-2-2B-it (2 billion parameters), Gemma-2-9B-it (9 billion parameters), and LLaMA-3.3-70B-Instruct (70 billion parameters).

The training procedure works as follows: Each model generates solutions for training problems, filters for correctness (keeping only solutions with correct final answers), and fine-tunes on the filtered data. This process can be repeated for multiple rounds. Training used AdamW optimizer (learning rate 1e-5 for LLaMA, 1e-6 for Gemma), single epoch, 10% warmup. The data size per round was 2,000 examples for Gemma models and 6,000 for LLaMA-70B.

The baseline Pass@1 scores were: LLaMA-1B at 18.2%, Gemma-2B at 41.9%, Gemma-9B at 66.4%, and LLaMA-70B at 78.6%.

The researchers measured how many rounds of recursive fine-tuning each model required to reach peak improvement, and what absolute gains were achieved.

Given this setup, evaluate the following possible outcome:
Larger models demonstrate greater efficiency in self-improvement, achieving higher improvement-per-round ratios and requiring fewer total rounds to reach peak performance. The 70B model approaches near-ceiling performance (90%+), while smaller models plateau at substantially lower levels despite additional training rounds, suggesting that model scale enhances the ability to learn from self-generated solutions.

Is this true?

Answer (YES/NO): YES